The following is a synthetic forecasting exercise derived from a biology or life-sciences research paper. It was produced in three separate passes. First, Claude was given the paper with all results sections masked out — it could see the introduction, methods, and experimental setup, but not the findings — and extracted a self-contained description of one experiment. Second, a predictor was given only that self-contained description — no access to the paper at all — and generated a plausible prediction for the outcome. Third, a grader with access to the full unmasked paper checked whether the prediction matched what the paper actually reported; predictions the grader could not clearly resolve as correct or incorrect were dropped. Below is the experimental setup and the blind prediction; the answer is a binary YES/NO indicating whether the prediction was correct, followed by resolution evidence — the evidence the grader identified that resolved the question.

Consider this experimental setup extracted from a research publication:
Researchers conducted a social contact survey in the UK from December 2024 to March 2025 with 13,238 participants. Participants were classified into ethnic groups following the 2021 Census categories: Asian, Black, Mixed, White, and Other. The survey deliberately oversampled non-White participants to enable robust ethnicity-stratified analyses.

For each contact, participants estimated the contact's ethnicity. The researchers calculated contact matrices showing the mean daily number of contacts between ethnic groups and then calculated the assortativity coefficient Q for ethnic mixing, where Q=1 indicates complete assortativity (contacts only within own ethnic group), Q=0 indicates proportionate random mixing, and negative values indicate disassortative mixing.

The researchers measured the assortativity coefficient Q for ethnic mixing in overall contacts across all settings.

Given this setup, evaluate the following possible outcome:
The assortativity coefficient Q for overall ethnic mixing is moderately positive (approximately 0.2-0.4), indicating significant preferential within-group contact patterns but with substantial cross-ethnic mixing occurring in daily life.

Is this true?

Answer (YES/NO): YES